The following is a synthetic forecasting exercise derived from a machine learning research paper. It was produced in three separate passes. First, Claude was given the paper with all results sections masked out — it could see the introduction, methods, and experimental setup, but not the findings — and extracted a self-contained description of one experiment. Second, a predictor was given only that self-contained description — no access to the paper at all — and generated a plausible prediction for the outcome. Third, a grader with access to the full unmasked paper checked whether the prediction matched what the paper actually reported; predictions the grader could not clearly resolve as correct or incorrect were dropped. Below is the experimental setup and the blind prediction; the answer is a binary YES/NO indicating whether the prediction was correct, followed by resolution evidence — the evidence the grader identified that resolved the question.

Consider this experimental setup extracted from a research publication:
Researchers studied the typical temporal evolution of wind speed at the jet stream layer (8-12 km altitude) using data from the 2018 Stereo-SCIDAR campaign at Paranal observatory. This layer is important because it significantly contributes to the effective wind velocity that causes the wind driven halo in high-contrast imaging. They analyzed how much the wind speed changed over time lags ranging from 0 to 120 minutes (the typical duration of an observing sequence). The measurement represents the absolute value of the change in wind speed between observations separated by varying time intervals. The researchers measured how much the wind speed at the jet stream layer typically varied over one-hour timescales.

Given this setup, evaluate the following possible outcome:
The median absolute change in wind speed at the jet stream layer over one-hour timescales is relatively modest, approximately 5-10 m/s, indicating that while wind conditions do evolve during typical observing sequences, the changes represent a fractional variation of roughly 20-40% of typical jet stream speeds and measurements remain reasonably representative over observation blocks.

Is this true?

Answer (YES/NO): NO